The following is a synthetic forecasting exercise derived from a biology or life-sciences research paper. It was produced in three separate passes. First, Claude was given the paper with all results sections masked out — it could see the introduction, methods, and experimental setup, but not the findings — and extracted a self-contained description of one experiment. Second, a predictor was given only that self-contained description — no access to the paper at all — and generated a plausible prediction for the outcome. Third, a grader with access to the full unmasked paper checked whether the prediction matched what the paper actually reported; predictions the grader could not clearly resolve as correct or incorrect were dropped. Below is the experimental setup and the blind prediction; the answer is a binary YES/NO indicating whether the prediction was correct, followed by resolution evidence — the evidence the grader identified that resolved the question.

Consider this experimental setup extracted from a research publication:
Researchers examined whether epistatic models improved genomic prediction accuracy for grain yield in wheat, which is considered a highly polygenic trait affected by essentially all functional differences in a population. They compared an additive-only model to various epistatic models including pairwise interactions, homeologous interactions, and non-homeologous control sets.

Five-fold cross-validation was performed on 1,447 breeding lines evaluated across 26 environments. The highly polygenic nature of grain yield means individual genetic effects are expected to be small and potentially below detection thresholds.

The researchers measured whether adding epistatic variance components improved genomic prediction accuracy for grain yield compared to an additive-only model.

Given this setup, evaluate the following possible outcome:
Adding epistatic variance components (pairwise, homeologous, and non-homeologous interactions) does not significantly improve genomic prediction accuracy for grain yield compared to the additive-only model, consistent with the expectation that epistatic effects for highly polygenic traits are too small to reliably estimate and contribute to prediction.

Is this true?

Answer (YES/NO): YES